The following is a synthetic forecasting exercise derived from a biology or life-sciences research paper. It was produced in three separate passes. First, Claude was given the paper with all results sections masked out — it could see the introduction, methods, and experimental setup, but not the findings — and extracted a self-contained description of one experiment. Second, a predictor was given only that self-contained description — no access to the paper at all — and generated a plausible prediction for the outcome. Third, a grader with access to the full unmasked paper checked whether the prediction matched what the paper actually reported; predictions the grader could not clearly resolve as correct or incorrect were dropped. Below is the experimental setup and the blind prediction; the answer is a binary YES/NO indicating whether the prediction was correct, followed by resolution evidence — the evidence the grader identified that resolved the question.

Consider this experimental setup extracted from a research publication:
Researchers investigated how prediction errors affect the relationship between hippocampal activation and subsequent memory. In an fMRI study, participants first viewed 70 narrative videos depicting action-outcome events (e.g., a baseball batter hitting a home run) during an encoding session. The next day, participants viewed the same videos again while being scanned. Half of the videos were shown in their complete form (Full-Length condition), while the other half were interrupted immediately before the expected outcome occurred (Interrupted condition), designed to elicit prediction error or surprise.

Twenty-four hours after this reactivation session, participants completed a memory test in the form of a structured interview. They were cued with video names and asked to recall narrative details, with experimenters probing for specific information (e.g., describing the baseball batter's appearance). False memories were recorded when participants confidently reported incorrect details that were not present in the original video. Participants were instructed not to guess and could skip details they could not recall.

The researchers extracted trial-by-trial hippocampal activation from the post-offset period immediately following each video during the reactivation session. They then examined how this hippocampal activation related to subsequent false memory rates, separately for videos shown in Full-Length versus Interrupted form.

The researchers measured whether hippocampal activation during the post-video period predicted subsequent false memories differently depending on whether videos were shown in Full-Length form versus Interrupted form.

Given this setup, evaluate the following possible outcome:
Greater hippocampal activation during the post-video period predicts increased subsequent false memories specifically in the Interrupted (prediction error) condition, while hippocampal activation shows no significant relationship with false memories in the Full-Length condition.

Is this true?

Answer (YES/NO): NO